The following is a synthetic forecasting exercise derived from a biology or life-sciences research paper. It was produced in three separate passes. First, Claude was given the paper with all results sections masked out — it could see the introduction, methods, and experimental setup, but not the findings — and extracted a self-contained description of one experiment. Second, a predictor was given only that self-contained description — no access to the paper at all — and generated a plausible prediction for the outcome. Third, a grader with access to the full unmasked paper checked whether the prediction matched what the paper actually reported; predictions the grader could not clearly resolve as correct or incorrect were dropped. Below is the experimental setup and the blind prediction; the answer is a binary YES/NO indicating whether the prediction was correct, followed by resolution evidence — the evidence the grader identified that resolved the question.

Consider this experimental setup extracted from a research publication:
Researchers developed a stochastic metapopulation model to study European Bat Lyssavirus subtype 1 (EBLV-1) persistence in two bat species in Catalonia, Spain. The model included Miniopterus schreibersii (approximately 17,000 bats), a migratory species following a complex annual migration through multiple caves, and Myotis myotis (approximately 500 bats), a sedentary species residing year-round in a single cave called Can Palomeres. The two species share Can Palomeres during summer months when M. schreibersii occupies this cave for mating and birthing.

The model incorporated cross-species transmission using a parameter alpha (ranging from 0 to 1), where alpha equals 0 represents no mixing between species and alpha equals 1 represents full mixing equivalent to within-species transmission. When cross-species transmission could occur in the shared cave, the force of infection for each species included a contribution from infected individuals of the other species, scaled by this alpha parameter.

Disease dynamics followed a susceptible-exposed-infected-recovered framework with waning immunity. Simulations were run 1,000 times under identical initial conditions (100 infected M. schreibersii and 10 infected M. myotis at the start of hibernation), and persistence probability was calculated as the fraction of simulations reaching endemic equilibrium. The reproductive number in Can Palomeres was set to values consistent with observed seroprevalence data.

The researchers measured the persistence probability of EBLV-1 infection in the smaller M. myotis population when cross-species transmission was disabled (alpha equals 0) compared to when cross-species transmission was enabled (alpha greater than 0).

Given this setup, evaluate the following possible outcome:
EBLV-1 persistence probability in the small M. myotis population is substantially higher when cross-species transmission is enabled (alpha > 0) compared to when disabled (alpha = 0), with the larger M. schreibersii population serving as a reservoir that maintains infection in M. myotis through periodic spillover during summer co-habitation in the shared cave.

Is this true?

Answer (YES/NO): YES